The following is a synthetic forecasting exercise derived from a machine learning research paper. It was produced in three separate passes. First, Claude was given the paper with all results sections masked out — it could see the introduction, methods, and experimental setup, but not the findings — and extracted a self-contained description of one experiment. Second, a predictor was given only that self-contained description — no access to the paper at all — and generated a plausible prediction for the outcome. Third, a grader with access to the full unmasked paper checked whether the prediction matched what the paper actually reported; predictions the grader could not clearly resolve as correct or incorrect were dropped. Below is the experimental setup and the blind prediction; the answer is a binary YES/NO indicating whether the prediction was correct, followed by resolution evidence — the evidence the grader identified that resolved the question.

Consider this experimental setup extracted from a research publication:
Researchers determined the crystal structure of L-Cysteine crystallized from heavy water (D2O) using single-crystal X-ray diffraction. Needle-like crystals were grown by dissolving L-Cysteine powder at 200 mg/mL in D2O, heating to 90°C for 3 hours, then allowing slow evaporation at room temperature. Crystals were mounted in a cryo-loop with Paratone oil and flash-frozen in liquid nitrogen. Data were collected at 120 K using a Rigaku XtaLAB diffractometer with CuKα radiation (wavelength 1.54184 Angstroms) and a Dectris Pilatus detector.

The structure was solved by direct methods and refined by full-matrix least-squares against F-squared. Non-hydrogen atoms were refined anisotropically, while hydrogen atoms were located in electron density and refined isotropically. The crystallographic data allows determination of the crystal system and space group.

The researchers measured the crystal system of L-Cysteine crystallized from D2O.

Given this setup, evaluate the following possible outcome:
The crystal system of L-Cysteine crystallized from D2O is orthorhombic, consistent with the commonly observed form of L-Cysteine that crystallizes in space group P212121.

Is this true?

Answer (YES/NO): YES